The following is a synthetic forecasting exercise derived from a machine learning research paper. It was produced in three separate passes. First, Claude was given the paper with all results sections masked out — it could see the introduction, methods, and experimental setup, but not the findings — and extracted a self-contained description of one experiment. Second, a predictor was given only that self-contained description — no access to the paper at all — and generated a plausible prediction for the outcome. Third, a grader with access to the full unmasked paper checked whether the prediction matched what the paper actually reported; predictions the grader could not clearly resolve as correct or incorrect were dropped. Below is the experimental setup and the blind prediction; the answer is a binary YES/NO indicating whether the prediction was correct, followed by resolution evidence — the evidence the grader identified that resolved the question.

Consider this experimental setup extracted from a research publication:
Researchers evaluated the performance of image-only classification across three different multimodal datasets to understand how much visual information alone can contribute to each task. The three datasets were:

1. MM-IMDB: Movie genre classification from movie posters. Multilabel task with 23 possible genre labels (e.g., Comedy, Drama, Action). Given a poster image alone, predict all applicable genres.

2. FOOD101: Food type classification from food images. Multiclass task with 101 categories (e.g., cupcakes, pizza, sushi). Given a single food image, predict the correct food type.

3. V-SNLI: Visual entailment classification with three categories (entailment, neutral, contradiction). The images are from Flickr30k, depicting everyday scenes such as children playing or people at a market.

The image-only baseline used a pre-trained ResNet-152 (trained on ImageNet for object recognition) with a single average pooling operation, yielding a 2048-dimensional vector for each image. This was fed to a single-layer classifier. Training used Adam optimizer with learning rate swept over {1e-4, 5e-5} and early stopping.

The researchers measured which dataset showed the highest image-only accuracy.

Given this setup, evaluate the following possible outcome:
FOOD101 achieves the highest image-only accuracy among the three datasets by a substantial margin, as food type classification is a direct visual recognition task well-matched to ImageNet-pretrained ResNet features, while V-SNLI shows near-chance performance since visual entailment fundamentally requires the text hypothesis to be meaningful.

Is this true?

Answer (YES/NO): YES